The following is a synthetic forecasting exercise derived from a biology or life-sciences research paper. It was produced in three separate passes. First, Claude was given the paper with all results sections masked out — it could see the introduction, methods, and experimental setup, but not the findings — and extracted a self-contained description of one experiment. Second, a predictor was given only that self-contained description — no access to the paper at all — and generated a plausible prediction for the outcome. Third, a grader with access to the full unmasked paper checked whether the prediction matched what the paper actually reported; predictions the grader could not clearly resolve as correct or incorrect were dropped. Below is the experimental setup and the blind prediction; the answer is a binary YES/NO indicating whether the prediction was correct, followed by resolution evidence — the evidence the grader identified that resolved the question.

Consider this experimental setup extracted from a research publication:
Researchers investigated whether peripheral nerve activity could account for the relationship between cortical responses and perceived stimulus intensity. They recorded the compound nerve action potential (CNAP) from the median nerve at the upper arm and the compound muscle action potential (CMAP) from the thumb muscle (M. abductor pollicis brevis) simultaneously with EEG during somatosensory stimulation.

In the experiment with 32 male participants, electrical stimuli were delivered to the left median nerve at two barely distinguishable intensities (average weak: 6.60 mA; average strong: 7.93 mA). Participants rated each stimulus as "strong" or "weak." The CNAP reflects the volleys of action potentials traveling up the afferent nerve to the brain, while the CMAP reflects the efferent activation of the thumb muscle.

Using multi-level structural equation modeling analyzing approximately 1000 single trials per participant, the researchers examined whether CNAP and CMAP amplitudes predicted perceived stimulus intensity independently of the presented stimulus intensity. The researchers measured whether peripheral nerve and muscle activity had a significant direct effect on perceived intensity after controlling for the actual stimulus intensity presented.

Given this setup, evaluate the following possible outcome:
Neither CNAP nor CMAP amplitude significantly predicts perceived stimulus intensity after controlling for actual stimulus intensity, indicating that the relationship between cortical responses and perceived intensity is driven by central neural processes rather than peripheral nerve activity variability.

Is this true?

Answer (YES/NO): NO